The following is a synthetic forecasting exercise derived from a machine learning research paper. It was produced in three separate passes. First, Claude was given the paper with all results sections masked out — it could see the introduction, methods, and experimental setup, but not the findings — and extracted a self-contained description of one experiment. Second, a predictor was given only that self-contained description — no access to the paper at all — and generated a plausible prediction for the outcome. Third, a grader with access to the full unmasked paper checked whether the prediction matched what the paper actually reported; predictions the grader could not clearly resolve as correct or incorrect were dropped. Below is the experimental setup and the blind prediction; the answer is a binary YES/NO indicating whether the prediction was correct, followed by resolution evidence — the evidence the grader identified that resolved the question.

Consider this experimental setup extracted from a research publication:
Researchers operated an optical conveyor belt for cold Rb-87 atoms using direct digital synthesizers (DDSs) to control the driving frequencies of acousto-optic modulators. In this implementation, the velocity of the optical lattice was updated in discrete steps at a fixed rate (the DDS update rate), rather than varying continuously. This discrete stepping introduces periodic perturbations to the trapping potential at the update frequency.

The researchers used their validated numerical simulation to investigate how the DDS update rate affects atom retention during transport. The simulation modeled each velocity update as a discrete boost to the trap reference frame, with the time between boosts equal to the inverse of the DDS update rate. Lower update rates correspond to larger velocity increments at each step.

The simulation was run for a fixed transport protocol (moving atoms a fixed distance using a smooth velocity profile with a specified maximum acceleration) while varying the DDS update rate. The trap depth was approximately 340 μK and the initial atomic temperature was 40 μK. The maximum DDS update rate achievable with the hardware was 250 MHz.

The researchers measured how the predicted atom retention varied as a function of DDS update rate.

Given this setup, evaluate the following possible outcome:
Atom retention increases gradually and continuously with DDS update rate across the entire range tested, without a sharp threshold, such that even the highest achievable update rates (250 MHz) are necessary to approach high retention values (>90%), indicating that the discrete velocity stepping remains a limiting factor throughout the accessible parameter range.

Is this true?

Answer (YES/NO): NO